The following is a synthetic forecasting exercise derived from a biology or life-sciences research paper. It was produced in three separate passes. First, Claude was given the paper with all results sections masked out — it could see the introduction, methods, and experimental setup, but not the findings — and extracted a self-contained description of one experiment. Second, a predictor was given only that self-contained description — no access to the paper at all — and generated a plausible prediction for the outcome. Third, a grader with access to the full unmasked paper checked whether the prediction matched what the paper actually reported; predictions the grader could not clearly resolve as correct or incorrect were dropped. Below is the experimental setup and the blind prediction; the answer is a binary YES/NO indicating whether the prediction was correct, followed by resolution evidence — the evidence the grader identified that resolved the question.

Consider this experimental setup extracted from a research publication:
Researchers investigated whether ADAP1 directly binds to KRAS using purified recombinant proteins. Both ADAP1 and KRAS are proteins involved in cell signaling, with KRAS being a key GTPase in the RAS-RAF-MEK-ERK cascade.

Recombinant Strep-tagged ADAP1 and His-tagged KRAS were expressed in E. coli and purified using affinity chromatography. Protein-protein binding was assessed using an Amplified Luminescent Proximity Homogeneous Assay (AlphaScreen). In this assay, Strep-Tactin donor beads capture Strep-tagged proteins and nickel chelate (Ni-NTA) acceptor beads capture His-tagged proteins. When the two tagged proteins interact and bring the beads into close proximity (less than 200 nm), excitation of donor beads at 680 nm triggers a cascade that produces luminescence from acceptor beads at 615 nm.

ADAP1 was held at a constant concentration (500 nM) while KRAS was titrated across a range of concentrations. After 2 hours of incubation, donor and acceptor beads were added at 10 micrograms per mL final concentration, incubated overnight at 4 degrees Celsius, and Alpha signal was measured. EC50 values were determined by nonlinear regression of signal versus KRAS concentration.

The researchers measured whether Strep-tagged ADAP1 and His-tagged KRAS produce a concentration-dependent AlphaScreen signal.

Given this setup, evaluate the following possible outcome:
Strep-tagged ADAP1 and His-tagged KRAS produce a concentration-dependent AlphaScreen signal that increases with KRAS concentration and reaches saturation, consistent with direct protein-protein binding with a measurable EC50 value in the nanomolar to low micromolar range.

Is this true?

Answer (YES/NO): YES